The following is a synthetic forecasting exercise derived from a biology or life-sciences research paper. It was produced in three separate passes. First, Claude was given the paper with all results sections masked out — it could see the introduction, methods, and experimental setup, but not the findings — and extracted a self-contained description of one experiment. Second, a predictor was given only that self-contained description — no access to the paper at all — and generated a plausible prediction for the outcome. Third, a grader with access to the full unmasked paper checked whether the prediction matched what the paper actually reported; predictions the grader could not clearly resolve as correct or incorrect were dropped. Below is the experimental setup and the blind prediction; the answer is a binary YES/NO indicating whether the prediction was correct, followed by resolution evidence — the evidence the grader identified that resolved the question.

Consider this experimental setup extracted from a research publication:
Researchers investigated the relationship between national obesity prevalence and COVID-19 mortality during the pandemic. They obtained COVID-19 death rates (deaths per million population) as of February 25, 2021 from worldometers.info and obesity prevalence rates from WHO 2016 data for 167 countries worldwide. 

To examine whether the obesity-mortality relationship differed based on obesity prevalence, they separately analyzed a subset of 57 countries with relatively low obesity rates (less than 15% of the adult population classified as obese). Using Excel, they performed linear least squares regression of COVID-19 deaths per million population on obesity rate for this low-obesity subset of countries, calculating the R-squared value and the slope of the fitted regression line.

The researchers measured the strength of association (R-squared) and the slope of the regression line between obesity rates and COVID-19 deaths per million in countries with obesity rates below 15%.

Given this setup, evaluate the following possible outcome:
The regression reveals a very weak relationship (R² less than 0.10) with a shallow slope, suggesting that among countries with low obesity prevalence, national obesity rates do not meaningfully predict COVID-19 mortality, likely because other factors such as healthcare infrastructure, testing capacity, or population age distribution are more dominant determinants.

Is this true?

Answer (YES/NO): YES